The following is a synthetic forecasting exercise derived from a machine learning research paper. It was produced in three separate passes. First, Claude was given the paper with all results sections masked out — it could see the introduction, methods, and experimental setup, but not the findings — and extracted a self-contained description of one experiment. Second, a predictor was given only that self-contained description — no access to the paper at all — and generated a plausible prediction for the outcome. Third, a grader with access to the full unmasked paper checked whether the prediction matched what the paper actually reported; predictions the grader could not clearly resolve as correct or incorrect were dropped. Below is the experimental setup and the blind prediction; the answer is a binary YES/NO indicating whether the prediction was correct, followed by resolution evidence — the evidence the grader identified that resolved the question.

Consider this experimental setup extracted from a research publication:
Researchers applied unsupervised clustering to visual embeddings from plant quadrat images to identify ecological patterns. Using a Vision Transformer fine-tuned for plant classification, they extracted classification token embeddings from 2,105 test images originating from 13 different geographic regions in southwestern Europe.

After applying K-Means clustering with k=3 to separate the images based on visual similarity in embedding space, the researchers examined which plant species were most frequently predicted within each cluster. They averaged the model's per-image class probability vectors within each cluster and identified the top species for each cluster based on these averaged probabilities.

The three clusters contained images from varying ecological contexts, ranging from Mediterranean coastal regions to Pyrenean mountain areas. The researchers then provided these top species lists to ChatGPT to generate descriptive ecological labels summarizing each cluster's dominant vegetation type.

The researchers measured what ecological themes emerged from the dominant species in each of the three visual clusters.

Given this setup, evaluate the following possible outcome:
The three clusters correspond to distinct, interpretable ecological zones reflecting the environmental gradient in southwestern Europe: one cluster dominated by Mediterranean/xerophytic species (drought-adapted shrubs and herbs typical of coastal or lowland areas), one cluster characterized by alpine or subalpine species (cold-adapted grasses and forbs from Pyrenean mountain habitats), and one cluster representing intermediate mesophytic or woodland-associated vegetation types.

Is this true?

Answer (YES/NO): NO